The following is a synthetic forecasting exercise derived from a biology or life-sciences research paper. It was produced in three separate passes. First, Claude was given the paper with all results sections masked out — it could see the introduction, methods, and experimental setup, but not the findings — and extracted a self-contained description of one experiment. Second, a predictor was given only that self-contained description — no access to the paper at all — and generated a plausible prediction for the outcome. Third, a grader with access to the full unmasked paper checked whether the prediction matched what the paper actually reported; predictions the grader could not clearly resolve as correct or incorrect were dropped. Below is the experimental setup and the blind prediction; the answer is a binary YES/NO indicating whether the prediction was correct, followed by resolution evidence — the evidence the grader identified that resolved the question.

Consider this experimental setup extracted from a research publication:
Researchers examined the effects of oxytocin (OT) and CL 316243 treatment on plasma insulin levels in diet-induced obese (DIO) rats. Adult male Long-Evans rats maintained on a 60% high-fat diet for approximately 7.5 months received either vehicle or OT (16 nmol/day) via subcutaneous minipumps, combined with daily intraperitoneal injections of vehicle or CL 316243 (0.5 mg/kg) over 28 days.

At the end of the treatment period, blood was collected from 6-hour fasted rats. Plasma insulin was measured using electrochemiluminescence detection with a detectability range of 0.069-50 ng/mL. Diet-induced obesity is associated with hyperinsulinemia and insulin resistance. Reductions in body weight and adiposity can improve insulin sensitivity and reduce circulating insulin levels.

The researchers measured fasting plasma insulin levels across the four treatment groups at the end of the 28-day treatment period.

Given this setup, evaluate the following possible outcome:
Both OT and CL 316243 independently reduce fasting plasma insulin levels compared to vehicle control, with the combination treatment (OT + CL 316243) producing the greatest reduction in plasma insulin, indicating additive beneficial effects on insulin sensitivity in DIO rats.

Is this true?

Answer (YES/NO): NO